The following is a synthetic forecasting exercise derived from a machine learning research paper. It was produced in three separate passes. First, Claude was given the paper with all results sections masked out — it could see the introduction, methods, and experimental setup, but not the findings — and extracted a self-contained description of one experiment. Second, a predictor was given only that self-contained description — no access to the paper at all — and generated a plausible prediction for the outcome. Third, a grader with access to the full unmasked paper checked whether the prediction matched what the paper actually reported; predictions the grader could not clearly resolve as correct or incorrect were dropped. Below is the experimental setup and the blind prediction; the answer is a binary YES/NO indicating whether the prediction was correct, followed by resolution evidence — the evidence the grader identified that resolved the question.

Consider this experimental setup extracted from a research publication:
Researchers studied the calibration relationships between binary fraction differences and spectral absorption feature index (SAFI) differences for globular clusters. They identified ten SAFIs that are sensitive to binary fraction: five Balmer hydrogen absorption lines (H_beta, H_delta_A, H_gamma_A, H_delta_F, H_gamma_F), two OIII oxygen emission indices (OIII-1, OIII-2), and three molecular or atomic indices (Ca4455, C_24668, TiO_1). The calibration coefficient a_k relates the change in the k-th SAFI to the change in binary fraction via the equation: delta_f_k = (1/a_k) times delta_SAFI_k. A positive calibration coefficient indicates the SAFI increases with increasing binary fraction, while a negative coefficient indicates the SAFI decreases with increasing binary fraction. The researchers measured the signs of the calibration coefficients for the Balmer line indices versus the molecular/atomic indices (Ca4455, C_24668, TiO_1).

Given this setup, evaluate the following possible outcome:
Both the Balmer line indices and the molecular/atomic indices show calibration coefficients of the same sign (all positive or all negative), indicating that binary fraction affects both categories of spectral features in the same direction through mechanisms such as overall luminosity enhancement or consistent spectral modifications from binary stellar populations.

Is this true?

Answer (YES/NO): NO